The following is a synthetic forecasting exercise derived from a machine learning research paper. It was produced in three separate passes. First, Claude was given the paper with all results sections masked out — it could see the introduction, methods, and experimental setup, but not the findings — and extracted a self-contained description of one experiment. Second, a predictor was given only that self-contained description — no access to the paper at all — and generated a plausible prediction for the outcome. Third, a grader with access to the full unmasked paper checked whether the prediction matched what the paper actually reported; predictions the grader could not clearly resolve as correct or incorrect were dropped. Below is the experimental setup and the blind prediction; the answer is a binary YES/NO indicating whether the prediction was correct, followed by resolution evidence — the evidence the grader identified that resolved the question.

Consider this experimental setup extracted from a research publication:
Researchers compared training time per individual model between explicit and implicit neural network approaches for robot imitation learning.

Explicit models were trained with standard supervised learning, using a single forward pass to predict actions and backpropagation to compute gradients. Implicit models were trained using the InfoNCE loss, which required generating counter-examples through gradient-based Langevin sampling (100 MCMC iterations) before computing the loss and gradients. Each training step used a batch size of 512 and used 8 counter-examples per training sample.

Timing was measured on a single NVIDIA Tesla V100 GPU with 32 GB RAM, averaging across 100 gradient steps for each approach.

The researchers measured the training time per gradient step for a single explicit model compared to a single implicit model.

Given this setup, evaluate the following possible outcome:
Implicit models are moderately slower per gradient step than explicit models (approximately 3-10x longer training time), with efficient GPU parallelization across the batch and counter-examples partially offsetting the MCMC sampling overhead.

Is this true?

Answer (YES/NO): NO